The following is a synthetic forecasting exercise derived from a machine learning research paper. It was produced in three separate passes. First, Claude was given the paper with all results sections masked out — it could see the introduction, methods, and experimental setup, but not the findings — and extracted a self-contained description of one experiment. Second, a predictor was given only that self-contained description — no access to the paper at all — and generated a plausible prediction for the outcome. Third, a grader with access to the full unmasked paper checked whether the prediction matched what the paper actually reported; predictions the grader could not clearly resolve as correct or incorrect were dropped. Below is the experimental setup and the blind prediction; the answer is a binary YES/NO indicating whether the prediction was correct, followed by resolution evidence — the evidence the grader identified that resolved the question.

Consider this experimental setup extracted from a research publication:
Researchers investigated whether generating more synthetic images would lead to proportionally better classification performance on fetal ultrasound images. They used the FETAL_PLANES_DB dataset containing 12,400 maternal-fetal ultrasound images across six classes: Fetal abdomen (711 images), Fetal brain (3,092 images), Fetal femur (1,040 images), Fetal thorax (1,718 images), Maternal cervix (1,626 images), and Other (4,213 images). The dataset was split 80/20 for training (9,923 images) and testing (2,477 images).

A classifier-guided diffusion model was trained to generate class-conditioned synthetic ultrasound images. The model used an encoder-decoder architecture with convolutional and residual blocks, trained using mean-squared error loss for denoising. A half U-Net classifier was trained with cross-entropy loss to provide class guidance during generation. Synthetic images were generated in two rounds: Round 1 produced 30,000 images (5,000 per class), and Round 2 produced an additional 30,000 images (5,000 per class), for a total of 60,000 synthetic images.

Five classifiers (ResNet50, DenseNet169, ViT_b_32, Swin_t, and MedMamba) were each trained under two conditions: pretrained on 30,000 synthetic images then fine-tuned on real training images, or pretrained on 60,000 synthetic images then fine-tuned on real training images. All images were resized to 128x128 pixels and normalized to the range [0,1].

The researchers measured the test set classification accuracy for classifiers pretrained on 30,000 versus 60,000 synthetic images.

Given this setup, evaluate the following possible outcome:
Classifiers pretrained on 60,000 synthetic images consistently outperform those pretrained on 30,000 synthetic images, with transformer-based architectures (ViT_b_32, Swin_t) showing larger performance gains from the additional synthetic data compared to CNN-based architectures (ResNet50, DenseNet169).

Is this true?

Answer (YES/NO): YES